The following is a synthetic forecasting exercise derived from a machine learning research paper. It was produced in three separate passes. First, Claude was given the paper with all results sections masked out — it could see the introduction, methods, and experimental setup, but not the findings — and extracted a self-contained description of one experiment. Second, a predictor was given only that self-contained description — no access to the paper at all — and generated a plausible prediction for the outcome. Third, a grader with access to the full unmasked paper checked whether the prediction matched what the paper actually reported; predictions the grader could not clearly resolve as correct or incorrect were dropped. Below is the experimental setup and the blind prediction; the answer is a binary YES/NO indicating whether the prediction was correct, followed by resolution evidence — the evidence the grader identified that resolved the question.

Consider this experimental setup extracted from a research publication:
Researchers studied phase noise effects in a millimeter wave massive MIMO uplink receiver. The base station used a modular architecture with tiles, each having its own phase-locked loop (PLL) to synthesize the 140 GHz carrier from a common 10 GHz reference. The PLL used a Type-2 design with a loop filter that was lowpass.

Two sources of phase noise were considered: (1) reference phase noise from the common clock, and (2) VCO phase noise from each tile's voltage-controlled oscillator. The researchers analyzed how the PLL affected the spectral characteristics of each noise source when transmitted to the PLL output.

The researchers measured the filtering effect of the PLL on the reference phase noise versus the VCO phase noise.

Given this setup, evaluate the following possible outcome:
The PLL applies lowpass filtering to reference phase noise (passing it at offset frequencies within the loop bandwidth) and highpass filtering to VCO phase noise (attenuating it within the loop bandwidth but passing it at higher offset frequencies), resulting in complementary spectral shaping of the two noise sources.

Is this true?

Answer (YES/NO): YES